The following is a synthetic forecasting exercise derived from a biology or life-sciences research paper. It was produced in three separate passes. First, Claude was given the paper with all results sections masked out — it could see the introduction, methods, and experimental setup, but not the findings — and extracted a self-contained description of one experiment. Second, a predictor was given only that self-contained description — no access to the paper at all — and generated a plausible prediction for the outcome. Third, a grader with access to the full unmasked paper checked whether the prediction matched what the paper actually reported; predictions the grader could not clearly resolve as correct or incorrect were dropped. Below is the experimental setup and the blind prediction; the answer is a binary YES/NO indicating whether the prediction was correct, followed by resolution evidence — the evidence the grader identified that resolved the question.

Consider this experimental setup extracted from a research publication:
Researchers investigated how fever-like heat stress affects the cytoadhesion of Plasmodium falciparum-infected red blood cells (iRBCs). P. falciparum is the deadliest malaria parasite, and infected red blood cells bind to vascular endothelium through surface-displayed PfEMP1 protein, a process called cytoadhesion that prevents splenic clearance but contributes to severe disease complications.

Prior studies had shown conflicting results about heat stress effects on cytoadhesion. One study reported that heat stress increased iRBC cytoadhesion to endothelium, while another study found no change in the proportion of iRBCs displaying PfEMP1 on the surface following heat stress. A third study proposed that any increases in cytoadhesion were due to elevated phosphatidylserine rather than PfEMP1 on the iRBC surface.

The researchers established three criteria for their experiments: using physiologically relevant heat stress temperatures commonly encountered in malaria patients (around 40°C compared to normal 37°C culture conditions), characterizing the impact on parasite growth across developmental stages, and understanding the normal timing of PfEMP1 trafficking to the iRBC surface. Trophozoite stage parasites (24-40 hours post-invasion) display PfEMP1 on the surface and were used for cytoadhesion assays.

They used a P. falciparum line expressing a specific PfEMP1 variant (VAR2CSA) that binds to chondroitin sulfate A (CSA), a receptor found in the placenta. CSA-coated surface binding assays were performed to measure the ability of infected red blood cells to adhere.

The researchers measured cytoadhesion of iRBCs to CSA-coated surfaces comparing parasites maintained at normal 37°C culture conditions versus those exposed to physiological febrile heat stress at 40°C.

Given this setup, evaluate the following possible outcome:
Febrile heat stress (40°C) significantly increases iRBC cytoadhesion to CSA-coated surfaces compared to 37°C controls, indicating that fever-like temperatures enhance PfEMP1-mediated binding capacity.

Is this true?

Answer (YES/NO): NO